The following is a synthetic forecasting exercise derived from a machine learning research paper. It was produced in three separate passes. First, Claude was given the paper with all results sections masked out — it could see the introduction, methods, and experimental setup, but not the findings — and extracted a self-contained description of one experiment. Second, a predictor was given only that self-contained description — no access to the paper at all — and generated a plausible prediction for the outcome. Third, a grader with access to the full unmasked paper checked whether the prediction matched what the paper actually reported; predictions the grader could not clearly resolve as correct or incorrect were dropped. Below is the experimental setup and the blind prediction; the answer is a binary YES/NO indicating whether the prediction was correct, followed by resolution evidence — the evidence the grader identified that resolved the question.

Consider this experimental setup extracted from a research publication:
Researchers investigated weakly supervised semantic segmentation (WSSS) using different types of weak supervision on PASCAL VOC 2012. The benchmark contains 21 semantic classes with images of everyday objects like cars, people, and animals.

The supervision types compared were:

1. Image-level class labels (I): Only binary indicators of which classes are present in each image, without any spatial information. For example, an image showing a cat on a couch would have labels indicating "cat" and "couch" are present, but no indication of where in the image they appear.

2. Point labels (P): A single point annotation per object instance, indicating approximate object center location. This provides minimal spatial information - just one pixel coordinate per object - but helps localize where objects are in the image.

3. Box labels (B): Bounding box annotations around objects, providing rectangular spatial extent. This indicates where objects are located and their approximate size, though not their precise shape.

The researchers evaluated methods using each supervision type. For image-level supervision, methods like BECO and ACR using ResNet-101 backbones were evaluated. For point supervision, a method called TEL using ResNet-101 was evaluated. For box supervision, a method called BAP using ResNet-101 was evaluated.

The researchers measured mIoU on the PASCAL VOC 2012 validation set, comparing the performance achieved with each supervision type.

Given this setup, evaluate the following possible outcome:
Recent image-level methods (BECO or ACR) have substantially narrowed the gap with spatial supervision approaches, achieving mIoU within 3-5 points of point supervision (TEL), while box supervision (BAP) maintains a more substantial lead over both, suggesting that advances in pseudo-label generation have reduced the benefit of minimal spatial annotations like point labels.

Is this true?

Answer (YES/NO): NO